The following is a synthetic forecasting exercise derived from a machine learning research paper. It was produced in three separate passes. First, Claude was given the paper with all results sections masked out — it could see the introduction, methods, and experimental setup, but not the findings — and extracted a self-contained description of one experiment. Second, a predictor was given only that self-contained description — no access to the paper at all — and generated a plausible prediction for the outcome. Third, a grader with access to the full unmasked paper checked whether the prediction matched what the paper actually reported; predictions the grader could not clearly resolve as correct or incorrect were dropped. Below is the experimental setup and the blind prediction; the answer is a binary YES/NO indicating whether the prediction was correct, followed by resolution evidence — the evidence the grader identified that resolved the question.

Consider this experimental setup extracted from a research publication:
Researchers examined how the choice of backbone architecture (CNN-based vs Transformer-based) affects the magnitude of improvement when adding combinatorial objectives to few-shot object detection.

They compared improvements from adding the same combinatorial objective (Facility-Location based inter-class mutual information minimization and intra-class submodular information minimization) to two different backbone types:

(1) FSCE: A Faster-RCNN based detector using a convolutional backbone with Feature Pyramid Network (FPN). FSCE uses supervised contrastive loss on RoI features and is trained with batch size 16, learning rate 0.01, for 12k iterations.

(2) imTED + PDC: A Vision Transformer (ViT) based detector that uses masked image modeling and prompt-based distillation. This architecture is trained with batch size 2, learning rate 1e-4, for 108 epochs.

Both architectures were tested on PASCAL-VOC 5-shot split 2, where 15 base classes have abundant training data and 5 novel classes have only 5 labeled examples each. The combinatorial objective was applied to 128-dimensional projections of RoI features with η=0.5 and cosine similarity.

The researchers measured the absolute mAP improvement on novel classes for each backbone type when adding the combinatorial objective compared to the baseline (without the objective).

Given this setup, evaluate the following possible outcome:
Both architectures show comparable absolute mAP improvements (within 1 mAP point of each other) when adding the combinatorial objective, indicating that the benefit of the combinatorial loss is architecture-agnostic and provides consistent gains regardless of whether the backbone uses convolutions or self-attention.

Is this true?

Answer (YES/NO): NO